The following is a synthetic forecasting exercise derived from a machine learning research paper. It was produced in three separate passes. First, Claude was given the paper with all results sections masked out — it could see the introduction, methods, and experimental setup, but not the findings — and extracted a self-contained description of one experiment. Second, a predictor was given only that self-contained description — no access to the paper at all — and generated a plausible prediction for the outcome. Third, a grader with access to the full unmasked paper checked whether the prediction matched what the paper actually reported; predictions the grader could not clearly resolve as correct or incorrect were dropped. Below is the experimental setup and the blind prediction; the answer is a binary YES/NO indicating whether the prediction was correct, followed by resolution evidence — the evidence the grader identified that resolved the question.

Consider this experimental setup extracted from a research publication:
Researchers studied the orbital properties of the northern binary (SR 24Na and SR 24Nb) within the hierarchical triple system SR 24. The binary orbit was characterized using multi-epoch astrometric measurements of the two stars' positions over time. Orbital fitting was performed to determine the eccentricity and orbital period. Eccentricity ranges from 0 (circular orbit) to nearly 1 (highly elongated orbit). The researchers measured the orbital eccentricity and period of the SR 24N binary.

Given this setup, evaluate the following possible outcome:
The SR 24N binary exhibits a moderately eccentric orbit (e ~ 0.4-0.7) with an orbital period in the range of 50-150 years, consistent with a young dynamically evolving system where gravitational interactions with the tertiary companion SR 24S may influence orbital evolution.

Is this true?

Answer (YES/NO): YES